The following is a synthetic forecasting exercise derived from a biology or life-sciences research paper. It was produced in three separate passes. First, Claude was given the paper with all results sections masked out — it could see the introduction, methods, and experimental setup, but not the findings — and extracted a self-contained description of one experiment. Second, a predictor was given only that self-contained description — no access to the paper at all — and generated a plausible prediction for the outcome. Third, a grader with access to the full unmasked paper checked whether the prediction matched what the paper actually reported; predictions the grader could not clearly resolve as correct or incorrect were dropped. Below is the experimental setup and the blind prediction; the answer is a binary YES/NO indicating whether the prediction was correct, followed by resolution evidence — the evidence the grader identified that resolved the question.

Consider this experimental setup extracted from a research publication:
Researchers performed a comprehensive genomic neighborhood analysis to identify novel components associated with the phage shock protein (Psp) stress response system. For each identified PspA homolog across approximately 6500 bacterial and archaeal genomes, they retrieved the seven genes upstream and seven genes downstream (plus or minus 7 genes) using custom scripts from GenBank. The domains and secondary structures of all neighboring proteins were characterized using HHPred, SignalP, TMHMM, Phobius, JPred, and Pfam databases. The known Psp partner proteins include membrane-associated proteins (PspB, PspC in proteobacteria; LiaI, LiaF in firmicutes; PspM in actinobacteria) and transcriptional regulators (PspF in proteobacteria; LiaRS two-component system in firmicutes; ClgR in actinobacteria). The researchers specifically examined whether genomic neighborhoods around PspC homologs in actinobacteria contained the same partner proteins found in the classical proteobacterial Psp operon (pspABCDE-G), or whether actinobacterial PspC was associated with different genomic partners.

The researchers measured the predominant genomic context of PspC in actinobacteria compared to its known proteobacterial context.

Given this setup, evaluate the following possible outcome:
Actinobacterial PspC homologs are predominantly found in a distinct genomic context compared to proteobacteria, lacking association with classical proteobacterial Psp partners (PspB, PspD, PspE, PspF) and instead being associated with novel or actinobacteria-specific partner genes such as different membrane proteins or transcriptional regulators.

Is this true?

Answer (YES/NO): YES